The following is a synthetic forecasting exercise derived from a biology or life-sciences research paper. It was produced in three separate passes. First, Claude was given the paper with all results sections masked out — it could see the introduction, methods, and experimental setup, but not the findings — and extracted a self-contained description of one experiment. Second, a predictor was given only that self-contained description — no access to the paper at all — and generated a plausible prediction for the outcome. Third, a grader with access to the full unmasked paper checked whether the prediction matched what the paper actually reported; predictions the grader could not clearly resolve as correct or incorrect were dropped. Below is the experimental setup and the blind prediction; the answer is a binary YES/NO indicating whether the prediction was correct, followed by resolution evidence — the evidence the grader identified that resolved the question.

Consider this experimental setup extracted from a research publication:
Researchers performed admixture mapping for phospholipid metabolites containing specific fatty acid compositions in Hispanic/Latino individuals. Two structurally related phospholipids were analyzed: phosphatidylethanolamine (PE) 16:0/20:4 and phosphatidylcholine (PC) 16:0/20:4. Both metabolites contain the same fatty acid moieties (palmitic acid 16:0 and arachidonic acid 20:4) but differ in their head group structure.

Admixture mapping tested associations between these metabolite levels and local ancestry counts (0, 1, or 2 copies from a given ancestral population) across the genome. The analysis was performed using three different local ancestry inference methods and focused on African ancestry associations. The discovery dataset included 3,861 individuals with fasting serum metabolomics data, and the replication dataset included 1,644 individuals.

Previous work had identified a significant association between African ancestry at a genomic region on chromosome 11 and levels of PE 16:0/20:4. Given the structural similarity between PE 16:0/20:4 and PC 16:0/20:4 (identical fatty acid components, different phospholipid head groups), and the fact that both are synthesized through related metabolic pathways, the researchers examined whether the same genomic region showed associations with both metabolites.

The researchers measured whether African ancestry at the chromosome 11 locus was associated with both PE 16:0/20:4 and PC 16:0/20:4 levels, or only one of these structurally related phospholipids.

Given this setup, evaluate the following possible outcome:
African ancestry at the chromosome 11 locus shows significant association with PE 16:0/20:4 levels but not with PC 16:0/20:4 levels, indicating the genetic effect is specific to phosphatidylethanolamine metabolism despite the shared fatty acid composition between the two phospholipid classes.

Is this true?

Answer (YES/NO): NO